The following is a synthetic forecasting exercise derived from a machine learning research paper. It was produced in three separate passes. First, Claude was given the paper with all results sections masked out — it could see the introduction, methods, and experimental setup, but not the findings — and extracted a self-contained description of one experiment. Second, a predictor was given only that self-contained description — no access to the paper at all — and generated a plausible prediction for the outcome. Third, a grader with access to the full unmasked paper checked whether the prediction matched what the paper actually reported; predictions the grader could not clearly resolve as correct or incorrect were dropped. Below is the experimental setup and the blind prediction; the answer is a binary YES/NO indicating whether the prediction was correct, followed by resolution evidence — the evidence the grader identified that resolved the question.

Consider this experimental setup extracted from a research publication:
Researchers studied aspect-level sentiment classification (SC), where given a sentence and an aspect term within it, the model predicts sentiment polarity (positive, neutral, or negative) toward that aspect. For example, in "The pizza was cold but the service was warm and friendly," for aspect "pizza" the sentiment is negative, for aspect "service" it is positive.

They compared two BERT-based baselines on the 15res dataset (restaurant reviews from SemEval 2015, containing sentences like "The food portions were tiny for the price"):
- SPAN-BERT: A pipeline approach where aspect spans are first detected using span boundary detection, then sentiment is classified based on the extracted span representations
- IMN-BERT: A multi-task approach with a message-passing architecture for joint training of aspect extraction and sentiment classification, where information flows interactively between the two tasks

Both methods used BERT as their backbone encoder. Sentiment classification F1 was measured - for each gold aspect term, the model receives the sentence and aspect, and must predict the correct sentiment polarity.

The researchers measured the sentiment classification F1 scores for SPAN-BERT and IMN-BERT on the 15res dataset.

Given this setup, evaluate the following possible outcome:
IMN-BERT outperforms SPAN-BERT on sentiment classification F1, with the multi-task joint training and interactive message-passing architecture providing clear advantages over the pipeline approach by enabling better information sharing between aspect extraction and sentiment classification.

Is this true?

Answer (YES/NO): YES